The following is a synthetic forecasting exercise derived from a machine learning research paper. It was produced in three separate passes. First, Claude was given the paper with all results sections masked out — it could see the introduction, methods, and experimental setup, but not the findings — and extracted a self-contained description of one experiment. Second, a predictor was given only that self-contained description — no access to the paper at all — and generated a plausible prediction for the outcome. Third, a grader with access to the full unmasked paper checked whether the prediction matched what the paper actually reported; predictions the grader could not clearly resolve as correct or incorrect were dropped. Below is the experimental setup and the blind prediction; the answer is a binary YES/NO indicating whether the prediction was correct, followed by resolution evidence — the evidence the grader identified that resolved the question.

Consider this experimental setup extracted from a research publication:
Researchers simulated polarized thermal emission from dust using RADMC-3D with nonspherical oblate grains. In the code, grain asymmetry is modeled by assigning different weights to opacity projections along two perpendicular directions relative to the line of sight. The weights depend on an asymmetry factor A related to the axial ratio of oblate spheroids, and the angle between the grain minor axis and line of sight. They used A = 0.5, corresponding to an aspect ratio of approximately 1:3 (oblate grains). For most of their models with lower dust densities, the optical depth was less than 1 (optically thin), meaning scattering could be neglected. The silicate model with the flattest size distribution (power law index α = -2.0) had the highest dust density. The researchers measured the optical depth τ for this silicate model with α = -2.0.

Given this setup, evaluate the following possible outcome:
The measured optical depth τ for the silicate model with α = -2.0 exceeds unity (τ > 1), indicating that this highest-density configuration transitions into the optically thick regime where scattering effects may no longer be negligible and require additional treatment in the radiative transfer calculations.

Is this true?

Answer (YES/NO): YES